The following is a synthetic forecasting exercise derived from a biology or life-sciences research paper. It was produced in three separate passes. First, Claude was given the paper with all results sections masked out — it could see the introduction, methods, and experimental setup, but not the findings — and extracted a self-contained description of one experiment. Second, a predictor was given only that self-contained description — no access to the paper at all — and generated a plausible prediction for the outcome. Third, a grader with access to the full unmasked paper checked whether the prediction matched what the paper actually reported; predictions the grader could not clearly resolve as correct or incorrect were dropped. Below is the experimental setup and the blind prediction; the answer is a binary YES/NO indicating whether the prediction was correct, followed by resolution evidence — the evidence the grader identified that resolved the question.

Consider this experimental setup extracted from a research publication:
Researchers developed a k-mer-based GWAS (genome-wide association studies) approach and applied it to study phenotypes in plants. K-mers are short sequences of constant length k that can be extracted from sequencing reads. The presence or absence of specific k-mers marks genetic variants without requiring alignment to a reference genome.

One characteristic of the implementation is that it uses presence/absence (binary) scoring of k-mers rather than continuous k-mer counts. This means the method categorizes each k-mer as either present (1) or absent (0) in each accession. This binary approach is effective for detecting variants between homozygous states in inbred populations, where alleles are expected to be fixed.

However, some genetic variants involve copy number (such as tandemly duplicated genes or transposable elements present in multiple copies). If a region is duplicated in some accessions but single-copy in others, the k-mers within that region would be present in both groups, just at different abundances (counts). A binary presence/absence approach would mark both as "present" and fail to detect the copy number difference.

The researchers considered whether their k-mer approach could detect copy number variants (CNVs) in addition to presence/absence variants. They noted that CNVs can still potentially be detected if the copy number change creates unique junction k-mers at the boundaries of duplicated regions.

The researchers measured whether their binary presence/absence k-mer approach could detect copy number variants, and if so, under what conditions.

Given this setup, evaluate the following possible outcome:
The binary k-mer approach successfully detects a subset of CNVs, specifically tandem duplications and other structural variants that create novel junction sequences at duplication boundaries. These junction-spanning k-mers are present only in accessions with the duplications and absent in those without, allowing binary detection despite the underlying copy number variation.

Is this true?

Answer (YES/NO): YES